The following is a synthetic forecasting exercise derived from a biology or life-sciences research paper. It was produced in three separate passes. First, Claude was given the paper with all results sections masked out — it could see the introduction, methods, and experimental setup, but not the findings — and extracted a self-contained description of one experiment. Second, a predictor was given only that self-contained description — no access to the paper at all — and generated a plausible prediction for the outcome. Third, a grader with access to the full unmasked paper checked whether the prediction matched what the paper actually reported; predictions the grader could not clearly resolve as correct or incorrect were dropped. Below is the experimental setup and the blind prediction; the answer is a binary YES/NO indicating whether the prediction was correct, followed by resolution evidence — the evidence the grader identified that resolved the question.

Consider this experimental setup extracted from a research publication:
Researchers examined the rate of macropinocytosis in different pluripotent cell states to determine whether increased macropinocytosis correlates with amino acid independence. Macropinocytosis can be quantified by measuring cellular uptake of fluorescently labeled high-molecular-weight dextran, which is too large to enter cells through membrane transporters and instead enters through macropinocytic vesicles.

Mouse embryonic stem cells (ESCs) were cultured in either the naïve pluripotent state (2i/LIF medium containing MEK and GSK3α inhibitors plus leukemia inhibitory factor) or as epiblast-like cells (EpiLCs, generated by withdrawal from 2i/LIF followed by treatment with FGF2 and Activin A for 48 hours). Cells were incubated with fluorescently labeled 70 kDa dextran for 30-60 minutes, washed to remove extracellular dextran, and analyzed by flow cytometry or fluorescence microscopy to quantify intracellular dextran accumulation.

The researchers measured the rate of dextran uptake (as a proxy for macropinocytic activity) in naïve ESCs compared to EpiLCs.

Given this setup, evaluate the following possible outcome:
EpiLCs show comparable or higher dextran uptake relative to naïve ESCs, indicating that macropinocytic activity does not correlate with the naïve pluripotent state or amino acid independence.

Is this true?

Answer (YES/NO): NO